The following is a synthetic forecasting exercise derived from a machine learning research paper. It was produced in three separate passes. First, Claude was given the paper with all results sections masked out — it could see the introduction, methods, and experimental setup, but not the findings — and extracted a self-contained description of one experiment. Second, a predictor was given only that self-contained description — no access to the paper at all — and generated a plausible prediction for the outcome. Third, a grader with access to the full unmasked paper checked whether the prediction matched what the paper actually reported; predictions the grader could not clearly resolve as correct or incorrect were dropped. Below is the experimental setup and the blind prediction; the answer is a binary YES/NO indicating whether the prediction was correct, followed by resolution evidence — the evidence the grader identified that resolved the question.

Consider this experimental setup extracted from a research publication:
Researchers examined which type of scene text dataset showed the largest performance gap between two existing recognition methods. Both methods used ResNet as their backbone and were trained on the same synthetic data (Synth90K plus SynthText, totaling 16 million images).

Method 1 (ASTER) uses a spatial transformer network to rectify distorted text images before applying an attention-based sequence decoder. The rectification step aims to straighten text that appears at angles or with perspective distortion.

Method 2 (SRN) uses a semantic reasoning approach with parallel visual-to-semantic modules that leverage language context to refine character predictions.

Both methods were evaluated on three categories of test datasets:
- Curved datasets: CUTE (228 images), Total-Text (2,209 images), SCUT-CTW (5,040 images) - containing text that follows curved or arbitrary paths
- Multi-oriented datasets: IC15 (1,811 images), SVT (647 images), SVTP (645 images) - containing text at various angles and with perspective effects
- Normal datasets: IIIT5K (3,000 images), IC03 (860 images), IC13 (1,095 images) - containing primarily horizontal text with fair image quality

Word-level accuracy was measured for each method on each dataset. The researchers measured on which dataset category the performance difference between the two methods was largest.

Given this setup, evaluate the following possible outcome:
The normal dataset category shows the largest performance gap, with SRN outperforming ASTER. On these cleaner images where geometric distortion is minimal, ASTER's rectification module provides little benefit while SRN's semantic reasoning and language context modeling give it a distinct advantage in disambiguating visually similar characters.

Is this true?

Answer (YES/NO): NO